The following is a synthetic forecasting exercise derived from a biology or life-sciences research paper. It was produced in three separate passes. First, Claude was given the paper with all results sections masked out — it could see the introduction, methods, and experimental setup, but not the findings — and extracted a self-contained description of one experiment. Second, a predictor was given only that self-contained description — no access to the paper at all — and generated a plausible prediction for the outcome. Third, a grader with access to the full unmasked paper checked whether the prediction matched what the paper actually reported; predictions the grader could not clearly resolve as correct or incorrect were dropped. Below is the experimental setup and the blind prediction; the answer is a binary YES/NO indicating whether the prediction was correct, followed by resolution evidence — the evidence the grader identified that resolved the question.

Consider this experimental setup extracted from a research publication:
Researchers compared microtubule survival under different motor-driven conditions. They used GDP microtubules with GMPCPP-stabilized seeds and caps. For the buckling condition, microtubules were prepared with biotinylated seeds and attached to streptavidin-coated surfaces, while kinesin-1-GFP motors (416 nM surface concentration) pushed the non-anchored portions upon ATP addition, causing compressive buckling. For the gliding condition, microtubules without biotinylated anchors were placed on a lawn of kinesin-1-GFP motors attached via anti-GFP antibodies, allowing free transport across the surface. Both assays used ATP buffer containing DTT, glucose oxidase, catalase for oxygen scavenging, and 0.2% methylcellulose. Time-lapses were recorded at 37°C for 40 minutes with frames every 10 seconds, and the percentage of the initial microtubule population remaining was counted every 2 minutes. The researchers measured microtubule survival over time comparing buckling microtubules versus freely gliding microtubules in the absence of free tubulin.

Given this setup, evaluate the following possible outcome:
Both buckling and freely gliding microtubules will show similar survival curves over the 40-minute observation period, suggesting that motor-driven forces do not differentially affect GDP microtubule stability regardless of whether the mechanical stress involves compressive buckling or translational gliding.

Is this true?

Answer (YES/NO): NO